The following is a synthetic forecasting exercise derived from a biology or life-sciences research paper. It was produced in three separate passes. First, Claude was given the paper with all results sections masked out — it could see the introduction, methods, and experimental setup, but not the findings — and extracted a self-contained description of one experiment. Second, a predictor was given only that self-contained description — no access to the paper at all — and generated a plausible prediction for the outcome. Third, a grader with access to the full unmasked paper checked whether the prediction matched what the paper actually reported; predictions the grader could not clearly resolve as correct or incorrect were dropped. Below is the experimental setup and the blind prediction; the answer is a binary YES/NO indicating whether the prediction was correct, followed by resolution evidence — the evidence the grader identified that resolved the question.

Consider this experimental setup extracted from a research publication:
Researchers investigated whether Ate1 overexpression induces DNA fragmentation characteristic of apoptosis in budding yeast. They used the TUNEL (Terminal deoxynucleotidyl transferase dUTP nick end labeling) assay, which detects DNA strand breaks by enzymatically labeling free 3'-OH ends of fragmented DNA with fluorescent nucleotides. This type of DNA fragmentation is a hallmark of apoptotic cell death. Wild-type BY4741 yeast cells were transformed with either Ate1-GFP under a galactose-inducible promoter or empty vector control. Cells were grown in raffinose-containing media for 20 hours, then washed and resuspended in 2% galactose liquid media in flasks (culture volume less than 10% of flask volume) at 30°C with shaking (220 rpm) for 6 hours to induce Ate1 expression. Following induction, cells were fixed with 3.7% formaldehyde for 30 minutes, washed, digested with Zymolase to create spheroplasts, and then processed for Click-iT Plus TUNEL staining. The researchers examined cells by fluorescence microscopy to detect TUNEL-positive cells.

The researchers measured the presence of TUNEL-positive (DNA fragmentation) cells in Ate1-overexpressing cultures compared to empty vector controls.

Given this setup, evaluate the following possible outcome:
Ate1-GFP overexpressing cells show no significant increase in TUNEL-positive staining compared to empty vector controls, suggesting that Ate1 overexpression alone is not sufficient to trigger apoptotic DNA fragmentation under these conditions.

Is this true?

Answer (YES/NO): NO